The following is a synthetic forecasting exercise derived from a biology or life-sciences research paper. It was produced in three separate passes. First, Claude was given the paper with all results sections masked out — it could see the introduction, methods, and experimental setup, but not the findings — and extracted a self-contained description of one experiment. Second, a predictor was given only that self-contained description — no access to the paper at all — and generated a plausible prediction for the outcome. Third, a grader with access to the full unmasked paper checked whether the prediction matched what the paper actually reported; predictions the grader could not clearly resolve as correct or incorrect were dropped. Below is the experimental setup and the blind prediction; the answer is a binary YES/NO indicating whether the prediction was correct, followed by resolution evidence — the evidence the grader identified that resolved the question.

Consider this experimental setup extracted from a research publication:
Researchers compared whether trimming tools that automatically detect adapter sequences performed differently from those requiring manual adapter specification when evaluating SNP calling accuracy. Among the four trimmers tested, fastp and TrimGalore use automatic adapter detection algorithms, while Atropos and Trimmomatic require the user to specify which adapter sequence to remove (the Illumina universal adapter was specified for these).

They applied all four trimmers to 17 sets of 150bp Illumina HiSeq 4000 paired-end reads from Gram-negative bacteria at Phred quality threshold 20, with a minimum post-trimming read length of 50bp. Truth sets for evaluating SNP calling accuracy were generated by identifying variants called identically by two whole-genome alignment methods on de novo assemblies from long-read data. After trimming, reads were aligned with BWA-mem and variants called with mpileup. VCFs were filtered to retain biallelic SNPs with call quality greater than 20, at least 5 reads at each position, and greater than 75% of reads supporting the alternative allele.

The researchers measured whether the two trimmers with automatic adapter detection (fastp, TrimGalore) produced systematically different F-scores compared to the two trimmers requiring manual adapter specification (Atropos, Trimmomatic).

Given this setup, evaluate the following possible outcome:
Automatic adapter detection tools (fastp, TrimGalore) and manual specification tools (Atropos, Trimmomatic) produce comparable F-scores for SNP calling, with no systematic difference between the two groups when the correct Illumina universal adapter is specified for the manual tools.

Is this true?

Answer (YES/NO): YES